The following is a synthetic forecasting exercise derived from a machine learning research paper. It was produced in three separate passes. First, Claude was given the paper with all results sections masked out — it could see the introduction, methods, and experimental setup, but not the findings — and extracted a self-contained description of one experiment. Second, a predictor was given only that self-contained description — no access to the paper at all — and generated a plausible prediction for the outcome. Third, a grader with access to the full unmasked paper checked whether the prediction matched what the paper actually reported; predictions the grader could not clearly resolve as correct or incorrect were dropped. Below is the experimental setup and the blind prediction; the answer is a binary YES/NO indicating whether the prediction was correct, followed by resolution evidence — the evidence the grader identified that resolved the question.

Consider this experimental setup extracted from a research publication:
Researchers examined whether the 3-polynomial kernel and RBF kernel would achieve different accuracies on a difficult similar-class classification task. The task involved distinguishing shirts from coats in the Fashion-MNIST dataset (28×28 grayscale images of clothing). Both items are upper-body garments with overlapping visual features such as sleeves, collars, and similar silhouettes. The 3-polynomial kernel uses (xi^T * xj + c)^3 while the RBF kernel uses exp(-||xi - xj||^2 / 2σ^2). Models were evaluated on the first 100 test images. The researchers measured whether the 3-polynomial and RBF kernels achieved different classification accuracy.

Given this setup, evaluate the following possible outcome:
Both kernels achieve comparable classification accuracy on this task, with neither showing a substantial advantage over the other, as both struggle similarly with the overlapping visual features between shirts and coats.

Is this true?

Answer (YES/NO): YES